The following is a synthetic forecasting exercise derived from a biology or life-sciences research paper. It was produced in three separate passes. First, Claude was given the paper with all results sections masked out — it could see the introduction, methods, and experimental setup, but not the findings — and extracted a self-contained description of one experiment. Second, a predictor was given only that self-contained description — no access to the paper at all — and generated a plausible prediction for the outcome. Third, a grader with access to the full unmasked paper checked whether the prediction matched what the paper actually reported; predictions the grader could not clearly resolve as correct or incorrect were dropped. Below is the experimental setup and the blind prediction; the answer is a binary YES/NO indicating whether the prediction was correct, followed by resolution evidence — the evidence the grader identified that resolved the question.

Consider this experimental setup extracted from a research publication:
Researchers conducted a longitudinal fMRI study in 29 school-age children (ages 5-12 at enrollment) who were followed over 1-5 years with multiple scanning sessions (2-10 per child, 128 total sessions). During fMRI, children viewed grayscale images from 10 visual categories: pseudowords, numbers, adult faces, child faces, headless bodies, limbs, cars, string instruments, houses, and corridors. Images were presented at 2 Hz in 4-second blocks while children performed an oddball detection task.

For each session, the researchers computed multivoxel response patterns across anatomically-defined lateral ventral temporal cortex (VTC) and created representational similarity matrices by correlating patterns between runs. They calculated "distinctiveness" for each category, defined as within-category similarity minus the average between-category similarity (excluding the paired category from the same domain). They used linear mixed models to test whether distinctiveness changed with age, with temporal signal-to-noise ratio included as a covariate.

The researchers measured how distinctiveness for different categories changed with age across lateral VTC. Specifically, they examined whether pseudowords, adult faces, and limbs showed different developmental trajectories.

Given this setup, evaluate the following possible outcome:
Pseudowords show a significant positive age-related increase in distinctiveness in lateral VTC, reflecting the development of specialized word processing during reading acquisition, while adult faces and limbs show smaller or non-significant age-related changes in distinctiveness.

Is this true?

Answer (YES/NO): NO